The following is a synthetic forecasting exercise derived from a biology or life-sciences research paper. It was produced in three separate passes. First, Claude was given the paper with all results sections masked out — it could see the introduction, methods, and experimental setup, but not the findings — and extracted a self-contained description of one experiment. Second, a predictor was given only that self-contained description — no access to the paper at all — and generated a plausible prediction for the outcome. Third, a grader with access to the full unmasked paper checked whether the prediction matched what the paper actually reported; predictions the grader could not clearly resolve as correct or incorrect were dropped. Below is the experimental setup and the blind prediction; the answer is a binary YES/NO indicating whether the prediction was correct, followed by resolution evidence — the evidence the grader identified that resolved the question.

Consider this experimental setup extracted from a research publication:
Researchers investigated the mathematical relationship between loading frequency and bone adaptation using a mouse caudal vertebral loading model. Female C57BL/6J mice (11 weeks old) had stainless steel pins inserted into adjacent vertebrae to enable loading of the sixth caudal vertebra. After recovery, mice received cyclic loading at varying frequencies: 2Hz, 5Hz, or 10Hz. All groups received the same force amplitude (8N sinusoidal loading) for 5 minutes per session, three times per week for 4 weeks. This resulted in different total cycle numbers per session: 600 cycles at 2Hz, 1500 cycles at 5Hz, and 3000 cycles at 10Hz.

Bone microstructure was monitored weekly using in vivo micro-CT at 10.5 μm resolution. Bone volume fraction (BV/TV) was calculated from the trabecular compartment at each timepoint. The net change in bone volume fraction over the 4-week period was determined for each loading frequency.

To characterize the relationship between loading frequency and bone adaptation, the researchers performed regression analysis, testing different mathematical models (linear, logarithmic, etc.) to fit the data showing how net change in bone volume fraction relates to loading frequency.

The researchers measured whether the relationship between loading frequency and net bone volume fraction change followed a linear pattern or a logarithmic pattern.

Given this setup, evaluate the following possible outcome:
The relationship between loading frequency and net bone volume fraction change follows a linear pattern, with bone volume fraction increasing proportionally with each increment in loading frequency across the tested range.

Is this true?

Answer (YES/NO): NO